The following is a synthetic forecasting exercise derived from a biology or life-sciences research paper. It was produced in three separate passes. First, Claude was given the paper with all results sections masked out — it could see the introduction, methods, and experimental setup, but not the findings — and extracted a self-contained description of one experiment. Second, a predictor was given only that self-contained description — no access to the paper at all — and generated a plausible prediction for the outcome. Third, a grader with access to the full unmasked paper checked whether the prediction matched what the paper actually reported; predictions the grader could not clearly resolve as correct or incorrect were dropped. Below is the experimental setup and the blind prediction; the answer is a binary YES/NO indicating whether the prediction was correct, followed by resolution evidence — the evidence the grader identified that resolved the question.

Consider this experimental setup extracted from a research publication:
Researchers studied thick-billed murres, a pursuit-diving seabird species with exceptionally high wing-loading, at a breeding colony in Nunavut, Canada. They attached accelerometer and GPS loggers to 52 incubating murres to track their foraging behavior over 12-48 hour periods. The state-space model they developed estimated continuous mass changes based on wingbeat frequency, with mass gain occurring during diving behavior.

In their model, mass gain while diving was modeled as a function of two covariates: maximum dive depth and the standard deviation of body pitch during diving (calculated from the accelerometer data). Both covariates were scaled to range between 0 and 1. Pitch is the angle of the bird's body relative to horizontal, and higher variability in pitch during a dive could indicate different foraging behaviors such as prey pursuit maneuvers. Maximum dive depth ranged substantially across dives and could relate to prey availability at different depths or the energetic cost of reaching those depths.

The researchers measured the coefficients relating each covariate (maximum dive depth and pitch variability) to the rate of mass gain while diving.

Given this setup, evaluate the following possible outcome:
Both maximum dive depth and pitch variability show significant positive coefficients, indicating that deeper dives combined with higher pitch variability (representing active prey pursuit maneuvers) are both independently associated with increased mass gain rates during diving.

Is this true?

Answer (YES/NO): YES